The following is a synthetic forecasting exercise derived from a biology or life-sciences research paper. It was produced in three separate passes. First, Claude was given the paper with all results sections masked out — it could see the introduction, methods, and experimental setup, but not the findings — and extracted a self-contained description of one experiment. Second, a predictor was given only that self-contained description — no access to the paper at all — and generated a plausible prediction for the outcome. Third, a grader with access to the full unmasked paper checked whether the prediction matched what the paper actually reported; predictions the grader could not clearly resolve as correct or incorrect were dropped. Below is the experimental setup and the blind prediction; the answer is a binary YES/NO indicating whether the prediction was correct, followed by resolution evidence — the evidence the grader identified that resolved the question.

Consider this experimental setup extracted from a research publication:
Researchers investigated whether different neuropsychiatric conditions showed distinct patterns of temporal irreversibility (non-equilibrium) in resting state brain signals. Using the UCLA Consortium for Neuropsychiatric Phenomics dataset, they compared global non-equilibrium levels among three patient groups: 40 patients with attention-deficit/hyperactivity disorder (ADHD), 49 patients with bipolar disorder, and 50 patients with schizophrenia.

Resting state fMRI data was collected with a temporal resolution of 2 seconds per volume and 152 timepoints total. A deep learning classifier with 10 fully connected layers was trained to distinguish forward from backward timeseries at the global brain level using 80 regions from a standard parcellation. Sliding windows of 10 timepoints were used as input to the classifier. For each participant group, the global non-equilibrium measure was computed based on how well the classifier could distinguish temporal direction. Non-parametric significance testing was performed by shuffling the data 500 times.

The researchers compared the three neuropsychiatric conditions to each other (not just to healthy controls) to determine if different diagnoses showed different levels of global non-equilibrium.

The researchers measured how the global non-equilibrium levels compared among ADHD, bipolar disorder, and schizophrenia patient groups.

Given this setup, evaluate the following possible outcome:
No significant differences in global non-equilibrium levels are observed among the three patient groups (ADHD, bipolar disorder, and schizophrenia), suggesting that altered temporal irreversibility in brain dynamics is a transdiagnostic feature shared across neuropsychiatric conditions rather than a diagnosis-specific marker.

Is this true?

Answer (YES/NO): NO